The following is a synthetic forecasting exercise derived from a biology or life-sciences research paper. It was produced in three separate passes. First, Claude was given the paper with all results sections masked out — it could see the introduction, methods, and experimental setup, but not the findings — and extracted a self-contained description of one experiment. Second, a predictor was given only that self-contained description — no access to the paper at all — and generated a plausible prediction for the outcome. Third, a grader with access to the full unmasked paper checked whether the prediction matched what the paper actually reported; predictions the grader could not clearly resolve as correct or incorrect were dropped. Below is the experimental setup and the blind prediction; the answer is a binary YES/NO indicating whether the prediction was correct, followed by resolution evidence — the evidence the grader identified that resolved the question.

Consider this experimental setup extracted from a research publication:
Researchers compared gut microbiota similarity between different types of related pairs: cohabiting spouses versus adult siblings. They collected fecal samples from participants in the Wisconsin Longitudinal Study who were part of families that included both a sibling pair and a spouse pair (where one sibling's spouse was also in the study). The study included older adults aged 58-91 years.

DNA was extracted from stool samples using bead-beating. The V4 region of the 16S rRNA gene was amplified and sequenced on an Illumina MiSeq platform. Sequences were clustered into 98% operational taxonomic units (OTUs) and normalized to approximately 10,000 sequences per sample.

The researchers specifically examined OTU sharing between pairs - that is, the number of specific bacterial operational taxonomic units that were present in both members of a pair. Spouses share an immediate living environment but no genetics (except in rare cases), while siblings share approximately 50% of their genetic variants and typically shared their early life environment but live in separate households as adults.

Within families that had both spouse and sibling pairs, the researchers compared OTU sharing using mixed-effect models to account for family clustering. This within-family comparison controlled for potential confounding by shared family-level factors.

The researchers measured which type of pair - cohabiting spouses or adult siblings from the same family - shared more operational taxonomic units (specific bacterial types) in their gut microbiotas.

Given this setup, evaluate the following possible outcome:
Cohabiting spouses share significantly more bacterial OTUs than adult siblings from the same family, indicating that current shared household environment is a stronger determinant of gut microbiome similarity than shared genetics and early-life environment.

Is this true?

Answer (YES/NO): YES